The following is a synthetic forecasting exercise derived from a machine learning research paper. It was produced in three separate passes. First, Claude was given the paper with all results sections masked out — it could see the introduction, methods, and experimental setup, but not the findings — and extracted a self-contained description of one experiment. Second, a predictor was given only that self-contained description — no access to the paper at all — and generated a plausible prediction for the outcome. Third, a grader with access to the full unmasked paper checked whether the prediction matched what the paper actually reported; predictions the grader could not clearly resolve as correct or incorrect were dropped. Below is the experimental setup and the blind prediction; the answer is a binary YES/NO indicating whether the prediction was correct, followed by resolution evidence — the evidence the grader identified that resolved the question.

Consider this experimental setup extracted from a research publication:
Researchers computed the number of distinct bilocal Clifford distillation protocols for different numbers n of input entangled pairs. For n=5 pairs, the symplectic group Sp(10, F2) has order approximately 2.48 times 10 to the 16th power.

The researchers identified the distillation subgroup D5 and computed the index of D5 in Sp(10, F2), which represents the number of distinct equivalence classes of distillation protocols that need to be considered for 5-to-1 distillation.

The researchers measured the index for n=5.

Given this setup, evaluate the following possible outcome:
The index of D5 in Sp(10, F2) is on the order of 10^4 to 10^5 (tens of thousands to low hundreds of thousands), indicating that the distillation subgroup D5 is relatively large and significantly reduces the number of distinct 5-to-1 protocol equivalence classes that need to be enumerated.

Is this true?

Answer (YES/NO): NO